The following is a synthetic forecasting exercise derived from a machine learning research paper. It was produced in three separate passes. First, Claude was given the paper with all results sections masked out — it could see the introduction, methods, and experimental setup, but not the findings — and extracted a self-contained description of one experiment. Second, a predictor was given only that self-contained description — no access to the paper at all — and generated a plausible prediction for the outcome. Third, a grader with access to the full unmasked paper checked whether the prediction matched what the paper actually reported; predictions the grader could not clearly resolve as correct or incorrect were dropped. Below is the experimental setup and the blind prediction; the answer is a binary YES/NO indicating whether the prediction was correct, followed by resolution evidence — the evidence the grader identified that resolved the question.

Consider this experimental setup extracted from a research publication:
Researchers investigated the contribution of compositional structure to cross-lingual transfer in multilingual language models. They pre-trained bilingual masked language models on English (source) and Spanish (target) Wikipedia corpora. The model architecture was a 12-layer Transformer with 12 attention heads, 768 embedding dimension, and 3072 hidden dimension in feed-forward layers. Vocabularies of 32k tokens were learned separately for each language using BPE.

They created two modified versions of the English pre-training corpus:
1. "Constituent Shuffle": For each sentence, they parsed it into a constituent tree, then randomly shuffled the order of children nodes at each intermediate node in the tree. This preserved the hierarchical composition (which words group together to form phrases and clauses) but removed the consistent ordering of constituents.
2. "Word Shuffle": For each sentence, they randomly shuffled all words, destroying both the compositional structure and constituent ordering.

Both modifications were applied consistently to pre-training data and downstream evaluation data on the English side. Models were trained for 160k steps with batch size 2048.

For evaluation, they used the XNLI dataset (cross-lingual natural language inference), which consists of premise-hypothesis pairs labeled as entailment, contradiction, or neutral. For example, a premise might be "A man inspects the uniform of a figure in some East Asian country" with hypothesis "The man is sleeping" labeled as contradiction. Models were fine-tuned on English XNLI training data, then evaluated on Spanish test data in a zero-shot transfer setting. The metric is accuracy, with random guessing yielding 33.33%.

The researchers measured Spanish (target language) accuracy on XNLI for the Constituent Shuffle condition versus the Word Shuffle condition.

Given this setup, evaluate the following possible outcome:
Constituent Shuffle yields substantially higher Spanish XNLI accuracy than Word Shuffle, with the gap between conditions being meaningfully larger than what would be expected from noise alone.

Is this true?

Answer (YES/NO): YES